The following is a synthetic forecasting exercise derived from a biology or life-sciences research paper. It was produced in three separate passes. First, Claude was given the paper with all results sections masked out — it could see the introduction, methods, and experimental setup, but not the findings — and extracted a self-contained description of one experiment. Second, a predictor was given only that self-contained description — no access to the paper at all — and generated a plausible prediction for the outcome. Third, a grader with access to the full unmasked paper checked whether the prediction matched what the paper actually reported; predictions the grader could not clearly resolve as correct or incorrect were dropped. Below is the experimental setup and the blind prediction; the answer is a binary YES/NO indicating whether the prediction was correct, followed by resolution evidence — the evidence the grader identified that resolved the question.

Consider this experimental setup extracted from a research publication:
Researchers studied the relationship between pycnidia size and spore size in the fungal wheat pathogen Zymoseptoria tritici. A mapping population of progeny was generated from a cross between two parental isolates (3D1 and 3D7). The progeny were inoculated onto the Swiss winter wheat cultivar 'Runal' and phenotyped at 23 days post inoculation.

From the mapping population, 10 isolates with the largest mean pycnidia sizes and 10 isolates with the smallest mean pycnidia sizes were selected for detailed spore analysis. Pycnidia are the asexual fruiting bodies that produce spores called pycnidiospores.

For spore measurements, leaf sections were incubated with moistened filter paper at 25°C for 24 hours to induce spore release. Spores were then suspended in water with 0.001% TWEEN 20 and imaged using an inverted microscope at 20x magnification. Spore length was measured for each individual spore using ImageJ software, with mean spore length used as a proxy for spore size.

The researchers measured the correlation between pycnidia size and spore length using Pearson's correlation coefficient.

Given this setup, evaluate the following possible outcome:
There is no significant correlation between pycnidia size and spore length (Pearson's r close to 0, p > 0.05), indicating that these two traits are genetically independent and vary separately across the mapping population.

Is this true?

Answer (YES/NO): NO